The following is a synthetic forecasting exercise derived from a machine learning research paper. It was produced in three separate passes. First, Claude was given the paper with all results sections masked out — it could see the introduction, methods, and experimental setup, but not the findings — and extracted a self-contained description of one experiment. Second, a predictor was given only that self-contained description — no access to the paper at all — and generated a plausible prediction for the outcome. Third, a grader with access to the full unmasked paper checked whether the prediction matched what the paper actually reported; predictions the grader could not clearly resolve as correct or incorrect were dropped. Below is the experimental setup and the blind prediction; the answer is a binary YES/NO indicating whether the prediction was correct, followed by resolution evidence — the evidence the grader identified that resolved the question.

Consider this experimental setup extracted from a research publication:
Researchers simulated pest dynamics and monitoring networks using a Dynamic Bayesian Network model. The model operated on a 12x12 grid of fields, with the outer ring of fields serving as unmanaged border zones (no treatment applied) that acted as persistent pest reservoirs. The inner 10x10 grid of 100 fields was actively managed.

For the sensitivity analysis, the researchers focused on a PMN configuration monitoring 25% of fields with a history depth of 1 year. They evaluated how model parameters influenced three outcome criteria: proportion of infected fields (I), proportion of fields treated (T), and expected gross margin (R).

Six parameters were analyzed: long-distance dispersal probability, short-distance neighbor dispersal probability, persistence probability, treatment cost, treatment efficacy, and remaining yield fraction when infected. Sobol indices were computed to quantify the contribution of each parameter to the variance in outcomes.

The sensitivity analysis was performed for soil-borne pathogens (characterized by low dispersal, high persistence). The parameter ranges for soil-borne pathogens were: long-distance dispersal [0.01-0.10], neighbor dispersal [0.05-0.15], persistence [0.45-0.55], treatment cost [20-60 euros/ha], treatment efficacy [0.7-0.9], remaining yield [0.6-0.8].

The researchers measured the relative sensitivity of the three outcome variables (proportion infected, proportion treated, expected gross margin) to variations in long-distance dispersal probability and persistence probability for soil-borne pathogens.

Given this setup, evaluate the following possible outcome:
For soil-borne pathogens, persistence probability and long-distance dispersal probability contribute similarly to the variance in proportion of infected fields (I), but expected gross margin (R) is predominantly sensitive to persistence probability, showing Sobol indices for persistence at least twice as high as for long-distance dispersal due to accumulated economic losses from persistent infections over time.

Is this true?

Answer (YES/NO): NO